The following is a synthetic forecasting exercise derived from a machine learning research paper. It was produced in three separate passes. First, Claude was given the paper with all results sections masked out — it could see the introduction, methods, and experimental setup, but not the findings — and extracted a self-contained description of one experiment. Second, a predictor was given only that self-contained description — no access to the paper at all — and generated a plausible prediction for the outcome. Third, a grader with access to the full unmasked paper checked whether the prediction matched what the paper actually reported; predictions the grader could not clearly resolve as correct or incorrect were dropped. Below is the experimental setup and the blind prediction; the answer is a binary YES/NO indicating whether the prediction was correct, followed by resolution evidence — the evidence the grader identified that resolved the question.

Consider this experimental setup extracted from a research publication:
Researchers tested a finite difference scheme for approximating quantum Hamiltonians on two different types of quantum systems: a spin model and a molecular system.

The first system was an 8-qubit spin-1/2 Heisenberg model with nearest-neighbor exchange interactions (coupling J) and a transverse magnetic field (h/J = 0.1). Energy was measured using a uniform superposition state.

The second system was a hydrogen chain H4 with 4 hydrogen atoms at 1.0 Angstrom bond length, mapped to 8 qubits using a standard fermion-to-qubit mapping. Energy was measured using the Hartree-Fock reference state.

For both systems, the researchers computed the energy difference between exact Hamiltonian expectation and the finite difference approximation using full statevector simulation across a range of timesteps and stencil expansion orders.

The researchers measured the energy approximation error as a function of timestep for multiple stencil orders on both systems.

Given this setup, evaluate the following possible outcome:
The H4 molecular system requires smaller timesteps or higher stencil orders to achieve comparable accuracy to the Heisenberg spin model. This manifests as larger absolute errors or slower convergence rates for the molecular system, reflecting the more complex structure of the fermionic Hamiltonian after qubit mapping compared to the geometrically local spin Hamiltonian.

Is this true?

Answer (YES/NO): NO